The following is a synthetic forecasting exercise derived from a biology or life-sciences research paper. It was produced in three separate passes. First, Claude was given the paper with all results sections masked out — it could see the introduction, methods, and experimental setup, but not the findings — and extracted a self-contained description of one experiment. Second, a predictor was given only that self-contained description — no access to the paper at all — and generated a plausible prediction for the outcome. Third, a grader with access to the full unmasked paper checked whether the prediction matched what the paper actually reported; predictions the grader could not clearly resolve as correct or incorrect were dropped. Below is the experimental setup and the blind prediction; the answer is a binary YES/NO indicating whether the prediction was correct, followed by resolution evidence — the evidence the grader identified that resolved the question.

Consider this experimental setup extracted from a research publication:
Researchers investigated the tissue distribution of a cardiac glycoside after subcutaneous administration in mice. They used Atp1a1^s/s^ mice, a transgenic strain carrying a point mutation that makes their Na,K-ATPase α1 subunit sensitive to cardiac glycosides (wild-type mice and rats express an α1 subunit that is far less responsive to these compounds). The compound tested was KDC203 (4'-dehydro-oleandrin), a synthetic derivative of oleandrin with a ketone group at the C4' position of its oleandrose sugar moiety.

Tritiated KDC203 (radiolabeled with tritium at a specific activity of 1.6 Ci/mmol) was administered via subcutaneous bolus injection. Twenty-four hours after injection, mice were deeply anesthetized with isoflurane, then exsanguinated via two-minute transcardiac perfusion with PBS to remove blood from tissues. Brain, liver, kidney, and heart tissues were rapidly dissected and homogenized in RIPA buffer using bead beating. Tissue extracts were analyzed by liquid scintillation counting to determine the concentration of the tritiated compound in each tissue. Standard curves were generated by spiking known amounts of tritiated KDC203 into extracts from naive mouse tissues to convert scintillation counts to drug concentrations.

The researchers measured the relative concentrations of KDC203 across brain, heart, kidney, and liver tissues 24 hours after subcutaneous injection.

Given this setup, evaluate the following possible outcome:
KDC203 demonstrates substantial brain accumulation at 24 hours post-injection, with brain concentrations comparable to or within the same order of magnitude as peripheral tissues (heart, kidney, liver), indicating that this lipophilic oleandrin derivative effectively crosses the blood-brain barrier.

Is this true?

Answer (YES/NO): YES